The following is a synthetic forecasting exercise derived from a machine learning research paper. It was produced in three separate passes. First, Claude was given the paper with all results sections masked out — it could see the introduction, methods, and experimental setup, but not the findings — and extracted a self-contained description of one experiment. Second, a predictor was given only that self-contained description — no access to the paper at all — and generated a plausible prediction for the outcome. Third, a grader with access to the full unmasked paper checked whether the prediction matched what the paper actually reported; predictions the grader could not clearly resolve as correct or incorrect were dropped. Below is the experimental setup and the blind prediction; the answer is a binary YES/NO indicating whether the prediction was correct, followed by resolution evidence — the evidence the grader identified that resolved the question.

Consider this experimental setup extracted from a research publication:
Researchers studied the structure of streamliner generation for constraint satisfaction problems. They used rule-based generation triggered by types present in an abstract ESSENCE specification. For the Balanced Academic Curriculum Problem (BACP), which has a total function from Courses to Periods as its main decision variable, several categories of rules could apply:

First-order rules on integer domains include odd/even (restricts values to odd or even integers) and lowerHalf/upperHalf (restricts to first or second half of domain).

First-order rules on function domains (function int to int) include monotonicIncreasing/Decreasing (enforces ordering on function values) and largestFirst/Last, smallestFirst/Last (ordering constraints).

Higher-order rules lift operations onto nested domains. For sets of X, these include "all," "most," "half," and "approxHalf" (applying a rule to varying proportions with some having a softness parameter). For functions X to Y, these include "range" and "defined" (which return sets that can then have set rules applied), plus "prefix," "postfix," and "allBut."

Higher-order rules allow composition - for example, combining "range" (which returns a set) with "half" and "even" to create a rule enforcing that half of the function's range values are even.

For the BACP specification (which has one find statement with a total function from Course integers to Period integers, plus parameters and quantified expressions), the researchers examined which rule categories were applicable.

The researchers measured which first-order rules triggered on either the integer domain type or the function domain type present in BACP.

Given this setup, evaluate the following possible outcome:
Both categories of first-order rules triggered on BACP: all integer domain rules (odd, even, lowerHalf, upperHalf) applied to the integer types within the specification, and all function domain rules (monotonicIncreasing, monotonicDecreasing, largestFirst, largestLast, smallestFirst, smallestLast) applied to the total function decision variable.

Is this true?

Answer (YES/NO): YES